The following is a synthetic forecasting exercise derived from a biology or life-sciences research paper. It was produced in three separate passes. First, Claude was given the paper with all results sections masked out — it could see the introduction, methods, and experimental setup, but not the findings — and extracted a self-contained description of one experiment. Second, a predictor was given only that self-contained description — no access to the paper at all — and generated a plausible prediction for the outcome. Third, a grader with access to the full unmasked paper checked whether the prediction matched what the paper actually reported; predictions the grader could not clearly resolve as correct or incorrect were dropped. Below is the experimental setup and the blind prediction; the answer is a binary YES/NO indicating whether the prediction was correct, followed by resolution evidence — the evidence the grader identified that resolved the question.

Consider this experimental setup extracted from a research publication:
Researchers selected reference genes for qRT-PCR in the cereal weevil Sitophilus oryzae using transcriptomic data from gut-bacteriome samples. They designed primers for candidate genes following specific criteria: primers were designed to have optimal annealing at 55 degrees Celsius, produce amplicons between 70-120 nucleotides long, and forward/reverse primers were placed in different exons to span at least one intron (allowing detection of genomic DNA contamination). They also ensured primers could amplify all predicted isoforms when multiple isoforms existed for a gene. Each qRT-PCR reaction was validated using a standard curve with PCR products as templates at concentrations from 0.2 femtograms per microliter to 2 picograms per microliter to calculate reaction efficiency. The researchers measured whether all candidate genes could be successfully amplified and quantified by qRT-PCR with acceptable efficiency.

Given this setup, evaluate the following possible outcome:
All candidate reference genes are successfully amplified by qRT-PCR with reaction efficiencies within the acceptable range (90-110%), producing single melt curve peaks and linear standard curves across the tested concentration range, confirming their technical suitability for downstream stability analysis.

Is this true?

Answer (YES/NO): NO